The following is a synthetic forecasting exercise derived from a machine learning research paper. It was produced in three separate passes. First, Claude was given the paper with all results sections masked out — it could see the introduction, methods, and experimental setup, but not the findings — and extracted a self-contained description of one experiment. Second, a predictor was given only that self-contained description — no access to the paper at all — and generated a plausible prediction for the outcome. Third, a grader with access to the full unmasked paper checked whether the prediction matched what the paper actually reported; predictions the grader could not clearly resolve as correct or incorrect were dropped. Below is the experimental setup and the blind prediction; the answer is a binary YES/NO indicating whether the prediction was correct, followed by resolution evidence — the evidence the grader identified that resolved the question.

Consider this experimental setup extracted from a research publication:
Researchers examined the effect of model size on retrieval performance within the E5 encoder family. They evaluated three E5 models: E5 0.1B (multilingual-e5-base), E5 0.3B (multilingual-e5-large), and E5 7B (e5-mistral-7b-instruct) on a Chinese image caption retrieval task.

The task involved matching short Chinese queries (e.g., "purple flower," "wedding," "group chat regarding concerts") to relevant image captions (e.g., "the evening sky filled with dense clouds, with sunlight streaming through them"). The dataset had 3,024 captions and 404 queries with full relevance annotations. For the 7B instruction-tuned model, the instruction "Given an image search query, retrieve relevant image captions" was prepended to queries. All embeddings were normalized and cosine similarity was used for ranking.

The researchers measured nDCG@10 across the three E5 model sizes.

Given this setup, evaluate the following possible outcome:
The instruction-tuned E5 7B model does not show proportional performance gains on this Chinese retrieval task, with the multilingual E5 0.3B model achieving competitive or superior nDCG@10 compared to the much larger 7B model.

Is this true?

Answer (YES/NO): YES